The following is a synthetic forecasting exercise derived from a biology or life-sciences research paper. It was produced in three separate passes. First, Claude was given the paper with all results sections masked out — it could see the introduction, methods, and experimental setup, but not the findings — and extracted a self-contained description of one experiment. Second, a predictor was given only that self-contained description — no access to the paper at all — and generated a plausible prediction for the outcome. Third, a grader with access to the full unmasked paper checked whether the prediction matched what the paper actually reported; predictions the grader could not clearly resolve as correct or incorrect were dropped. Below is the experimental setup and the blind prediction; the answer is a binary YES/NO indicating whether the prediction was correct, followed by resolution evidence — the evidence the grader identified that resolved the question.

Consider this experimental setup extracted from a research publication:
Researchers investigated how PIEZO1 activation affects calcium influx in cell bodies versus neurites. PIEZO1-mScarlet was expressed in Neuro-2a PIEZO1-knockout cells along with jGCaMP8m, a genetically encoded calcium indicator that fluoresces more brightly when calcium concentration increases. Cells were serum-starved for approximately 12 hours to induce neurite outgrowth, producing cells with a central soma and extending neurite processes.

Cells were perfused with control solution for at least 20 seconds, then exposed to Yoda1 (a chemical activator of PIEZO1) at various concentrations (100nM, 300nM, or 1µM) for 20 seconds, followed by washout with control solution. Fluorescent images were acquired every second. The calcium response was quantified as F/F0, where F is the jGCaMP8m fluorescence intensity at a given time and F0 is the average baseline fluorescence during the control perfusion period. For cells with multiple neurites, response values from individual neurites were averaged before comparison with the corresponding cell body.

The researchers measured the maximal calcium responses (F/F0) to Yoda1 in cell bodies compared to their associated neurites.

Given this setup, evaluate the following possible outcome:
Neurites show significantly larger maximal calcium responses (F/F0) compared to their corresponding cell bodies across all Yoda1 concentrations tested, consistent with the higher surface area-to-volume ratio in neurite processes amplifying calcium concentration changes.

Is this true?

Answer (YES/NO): NO